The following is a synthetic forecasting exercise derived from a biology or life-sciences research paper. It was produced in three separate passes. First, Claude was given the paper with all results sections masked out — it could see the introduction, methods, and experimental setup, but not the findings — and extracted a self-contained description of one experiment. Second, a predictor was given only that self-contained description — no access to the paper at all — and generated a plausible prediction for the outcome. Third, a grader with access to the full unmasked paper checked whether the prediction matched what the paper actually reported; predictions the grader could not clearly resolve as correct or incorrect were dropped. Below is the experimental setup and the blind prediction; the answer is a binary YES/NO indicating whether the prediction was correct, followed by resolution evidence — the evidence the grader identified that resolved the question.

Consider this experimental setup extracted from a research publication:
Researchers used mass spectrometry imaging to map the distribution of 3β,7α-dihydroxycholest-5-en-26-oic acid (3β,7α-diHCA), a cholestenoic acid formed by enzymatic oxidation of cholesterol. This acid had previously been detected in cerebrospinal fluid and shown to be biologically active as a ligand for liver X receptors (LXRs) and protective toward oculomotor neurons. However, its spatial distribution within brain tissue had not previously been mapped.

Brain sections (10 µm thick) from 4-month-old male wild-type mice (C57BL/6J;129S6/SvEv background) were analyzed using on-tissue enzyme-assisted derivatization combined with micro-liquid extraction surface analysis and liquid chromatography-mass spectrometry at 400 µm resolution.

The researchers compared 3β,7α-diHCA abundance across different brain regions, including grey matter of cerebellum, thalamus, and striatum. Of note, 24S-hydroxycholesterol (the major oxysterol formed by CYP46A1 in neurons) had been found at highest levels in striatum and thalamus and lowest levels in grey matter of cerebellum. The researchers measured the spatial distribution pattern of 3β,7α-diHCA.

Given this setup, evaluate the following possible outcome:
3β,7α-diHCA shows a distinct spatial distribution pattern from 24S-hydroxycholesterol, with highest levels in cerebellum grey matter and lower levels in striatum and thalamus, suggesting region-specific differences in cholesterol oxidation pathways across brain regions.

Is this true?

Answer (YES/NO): YES